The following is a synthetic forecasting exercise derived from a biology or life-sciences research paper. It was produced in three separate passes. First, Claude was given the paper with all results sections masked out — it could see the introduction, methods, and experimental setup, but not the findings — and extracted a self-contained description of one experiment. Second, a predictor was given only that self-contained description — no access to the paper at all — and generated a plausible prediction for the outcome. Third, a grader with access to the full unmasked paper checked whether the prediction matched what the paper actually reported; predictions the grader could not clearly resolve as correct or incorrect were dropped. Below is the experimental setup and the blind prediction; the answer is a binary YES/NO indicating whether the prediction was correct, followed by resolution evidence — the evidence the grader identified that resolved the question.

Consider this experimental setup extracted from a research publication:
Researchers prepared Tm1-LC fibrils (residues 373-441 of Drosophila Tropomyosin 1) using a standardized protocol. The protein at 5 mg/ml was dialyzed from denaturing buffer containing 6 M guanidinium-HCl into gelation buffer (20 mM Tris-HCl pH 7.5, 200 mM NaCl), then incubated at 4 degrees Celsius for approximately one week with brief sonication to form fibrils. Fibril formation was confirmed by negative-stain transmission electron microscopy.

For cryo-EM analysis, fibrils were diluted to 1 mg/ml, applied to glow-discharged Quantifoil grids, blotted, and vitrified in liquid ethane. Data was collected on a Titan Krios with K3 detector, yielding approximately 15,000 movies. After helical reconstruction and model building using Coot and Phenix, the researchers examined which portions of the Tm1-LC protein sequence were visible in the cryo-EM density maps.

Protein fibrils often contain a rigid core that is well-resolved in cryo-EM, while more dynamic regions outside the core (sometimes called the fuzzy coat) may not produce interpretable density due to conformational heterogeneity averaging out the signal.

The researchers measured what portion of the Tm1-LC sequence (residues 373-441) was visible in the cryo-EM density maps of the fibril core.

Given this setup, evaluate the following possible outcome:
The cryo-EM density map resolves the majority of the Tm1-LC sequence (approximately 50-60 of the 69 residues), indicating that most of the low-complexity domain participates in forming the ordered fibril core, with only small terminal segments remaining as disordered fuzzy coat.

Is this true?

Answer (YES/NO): NO